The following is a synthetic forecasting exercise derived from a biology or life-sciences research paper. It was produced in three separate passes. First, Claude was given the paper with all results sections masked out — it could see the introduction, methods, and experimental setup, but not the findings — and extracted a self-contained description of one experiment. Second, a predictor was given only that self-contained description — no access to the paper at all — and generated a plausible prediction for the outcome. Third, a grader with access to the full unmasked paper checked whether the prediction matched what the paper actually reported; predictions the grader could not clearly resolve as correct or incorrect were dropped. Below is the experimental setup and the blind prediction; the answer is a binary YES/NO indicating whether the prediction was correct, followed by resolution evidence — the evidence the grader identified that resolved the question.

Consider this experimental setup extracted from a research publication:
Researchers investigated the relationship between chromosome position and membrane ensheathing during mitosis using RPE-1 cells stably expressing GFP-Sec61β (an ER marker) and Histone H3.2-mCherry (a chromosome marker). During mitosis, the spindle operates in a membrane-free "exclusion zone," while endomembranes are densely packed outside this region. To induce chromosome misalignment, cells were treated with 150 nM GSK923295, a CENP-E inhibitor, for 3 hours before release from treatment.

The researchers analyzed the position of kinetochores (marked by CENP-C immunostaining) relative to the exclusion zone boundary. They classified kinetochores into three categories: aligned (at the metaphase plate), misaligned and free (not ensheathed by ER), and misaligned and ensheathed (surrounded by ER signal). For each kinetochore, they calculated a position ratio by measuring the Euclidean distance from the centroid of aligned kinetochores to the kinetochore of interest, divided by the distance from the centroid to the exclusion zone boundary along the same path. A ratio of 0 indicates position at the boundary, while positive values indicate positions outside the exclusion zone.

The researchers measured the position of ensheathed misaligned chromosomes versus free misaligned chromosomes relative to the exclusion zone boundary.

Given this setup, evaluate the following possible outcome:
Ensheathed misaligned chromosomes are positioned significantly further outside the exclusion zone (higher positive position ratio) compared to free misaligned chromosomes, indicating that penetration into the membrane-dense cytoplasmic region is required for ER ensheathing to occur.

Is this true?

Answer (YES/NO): YES